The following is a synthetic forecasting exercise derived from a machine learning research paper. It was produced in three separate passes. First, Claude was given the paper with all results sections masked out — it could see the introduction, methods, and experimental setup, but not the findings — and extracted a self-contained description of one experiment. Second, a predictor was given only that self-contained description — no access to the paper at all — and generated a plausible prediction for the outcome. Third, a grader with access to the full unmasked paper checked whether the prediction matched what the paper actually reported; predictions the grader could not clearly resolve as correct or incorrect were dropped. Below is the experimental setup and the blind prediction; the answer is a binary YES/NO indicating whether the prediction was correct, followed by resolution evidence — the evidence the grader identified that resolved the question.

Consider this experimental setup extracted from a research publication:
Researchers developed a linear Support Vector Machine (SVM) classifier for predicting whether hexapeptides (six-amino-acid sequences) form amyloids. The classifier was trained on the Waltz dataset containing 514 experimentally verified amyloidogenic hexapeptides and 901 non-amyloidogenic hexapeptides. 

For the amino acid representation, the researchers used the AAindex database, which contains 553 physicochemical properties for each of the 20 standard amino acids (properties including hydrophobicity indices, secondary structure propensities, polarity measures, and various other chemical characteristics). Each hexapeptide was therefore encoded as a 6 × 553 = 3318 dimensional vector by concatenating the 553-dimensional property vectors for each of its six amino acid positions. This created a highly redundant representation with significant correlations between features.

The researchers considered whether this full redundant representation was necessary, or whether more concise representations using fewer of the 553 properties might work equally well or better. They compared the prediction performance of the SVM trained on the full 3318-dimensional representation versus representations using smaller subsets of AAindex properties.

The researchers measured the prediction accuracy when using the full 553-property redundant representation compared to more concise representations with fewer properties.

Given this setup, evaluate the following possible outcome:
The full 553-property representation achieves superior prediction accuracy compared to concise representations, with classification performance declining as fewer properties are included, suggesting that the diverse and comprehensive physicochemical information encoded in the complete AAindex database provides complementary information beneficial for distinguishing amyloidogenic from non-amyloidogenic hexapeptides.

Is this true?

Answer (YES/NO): YES